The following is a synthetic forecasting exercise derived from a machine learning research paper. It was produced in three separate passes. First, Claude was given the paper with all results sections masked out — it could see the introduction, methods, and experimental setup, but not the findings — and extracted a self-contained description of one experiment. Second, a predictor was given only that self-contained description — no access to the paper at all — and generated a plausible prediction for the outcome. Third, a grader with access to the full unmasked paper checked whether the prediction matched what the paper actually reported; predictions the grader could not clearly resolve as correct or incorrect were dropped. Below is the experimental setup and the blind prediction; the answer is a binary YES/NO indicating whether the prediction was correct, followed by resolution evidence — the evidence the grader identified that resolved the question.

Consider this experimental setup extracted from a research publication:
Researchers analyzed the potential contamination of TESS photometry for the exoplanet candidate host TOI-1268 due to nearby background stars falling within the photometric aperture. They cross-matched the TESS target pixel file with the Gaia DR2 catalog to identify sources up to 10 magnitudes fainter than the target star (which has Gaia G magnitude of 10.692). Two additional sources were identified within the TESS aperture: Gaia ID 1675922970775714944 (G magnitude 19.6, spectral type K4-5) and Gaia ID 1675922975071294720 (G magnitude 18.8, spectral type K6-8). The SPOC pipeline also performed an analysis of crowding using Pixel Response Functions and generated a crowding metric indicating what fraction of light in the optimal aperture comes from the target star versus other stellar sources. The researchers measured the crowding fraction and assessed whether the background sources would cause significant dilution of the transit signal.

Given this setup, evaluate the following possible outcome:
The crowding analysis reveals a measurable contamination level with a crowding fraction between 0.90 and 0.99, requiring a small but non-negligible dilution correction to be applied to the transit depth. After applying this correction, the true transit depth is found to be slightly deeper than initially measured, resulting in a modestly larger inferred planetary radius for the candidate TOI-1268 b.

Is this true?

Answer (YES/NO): NO